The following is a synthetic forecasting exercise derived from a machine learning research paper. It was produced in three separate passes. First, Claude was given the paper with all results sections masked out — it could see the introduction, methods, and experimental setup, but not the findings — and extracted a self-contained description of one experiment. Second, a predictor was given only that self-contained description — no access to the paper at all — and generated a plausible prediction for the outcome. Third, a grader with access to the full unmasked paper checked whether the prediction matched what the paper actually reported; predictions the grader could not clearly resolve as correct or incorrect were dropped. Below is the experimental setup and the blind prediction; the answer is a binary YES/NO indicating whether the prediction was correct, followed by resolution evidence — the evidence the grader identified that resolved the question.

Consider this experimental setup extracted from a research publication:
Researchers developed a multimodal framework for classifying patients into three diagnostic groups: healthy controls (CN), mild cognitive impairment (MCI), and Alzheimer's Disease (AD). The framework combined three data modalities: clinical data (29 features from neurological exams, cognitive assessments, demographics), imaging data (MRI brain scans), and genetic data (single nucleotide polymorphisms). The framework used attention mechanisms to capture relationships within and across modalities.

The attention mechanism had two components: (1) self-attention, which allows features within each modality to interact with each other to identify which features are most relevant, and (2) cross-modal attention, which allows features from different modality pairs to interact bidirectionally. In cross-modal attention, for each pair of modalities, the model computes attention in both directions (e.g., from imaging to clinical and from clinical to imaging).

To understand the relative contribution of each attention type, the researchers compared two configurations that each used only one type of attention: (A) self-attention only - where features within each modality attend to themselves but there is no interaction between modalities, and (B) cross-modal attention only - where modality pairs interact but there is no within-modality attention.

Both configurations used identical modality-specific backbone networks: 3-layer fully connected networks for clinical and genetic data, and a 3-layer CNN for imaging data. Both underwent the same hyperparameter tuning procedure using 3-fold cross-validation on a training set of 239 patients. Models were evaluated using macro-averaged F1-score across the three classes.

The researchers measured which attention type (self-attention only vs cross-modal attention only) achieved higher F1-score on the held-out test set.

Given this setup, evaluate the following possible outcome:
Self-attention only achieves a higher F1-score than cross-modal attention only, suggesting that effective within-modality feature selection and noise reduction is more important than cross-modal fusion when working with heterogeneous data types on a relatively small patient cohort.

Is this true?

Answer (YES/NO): YES